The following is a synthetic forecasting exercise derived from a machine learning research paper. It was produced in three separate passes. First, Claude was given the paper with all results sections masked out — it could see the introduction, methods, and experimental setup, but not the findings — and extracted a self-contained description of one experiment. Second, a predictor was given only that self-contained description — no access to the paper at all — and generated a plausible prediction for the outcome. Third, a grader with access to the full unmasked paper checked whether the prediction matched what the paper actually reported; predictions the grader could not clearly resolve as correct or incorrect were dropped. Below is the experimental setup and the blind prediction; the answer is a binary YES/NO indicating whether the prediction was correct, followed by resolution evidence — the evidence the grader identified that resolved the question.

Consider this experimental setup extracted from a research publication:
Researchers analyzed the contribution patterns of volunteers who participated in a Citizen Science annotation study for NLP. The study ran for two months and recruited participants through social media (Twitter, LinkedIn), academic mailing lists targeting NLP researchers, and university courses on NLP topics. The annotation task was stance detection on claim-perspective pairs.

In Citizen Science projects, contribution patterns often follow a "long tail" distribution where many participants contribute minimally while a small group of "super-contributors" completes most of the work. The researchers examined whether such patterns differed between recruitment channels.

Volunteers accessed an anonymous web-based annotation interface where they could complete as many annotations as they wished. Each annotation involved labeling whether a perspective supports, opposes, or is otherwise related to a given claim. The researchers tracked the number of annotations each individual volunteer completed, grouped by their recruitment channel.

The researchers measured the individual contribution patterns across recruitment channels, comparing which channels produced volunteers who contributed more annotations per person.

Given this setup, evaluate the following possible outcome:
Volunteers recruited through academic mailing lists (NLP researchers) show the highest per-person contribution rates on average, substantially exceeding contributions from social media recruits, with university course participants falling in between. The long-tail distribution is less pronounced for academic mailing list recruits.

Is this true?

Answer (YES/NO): NO